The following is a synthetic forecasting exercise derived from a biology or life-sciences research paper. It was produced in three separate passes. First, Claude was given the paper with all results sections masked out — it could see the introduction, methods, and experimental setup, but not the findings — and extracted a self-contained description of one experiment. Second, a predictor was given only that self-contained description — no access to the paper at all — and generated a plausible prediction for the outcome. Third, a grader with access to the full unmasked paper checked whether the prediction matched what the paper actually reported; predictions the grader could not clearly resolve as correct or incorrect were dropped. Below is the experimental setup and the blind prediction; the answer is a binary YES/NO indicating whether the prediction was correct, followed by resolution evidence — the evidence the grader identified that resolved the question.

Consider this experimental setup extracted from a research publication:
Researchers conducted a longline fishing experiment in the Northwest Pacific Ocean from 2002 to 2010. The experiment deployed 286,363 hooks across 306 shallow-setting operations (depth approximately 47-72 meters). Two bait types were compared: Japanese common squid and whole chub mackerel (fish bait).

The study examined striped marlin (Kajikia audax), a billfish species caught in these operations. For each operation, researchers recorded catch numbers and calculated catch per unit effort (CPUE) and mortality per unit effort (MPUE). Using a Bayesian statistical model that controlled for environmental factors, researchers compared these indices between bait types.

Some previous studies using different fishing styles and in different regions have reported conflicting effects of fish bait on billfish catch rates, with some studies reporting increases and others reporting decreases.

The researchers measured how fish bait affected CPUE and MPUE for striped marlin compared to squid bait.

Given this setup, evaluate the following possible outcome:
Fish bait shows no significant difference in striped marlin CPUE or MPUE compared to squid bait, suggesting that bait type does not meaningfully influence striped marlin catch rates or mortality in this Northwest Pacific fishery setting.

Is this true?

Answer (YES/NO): YES